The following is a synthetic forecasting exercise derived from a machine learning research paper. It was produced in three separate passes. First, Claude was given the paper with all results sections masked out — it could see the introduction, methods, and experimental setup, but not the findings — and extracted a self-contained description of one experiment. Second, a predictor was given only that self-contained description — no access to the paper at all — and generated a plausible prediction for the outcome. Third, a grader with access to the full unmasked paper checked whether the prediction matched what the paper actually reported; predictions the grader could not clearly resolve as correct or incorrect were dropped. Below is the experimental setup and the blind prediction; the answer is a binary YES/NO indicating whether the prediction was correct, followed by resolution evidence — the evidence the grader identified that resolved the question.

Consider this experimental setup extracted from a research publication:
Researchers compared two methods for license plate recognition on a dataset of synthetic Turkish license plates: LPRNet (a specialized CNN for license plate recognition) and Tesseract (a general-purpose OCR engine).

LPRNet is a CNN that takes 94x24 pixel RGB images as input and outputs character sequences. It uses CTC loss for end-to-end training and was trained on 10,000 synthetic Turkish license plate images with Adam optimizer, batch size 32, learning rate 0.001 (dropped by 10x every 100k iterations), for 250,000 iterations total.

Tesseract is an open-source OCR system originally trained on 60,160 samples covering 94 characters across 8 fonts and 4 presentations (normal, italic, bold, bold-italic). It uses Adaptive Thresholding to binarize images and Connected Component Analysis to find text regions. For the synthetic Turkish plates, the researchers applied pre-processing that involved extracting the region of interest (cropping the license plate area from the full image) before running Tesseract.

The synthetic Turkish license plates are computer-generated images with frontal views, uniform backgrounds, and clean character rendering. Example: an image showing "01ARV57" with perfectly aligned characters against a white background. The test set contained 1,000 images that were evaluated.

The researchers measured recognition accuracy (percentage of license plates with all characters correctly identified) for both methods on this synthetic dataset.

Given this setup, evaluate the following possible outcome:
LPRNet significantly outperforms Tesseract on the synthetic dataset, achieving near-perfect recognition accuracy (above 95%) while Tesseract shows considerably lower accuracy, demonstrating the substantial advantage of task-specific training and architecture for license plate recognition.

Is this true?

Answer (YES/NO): NO